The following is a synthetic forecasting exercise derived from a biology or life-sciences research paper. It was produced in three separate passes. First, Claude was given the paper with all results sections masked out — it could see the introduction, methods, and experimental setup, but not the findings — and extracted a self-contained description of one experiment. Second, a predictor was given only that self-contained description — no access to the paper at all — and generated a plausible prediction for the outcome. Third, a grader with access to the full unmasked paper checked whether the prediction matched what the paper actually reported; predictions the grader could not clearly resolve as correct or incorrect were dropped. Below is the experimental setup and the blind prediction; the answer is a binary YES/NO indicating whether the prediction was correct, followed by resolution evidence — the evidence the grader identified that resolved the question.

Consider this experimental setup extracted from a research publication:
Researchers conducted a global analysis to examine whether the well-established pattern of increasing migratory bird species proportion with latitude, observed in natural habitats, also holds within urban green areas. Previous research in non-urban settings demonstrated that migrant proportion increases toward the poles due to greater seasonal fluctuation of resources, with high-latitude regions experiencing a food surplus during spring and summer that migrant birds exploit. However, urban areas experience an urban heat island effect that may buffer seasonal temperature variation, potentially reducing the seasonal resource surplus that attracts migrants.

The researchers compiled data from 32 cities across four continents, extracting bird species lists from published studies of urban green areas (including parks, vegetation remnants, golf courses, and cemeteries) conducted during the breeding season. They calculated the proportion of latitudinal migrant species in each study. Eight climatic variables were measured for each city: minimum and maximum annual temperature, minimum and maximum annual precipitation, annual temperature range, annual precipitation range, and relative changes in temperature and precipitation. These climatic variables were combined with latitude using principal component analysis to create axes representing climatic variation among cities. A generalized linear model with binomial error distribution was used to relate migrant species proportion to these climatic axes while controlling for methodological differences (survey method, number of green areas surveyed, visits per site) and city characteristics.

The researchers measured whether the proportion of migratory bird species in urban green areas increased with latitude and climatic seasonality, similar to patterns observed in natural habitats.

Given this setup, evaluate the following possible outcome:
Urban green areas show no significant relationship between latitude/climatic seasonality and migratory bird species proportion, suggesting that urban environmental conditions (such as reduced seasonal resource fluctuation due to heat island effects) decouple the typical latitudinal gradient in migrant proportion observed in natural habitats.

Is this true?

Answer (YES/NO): NO